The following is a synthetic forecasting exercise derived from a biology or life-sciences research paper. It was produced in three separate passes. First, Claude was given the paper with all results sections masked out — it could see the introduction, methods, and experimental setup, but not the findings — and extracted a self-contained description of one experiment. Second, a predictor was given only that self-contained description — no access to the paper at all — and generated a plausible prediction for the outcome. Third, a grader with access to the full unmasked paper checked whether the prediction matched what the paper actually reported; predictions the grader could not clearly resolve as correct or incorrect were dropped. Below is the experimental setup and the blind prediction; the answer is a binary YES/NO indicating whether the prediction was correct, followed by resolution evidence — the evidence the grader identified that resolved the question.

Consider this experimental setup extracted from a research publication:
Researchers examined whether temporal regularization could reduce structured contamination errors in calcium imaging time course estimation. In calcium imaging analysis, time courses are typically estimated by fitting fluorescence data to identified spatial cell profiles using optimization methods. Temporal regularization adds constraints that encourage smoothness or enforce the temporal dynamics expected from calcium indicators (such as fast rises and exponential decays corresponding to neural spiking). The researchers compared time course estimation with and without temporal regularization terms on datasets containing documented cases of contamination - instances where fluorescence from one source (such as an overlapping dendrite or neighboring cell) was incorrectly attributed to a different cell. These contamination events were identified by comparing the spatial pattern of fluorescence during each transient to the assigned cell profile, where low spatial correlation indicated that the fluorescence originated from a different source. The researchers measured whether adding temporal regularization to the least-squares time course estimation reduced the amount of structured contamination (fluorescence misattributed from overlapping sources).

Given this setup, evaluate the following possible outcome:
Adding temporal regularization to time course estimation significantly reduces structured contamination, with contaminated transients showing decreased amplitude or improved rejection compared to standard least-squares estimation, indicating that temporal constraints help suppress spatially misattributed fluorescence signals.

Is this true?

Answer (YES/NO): NO